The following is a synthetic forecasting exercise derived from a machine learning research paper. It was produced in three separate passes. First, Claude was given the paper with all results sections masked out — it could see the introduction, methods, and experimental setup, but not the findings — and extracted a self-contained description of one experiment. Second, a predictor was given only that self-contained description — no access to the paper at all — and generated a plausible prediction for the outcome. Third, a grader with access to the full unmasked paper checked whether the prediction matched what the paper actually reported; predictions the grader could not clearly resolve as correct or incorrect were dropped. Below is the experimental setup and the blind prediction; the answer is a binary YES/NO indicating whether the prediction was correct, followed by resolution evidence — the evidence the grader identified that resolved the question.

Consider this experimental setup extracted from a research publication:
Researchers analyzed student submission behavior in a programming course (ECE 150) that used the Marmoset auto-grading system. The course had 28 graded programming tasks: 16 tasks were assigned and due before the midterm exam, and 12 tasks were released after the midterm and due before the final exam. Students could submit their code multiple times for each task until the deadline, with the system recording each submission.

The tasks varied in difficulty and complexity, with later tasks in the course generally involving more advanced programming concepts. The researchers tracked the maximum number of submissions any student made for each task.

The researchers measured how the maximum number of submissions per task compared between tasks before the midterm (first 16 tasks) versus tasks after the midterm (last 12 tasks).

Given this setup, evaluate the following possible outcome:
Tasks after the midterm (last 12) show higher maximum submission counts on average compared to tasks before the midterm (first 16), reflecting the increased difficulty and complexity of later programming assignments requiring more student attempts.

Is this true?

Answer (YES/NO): YES